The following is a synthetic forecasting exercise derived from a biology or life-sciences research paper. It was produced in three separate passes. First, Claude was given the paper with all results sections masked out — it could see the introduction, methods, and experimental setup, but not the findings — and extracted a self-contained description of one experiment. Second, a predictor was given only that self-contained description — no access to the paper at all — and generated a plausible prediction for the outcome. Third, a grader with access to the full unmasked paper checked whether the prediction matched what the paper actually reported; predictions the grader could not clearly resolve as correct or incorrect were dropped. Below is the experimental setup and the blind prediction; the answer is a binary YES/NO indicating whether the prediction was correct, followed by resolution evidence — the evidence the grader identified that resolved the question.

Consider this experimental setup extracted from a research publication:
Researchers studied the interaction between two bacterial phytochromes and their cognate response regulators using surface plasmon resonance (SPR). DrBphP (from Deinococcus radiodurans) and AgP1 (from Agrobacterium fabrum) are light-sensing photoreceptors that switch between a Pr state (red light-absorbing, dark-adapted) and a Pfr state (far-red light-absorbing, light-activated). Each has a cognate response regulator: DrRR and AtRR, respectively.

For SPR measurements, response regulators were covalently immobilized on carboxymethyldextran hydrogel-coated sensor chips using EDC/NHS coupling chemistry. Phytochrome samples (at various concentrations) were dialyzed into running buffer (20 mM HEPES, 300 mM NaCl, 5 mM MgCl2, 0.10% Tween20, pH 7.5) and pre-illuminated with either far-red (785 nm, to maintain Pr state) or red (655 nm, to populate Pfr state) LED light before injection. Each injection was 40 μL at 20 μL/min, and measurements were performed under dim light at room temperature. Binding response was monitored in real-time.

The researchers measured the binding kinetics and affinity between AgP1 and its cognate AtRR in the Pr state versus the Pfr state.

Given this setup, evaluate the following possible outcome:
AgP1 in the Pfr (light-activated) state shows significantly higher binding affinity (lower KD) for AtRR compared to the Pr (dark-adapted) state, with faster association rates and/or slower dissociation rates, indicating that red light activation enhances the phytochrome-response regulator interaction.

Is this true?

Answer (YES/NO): NO